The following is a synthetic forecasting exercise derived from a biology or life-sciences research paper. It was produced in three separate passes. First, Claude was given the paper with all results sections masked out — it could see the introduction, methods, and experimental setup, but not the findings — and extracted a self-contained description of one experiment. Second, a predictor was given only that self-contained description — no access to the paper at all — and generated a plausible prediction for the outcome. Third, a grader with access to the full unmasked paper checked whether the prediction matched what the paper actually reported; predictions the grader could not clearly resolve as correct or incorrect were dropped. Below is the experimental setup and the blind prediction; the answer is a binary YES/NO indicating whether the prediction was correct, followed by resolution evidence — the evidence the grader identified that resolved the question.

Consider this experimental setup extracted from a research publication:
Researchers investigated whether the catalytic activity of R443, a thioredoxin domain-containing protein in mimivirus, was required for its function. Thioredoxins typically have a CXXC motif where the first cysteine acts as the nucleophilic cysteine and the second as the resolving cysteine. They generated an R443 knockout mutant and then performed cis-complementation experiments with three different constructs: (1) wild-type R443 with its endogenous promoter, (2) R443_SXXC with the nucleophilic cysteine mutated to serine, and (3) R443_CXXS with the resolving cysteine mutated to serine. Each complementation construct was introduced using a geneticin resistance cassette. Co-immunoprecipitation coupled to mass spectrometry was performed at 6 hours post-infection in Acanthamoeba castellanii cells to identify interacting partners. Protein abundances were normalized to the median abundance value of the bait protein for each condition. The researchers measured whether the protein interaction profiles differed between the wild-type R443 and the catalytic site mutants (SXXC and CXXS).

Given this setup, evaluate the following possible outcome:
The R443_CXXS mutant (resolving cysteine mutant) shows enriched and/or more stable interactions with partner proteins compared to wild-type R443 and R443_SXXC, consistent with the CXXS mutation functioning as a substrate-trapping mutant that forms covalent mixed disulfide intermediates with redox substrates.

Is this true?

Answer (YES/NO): NO